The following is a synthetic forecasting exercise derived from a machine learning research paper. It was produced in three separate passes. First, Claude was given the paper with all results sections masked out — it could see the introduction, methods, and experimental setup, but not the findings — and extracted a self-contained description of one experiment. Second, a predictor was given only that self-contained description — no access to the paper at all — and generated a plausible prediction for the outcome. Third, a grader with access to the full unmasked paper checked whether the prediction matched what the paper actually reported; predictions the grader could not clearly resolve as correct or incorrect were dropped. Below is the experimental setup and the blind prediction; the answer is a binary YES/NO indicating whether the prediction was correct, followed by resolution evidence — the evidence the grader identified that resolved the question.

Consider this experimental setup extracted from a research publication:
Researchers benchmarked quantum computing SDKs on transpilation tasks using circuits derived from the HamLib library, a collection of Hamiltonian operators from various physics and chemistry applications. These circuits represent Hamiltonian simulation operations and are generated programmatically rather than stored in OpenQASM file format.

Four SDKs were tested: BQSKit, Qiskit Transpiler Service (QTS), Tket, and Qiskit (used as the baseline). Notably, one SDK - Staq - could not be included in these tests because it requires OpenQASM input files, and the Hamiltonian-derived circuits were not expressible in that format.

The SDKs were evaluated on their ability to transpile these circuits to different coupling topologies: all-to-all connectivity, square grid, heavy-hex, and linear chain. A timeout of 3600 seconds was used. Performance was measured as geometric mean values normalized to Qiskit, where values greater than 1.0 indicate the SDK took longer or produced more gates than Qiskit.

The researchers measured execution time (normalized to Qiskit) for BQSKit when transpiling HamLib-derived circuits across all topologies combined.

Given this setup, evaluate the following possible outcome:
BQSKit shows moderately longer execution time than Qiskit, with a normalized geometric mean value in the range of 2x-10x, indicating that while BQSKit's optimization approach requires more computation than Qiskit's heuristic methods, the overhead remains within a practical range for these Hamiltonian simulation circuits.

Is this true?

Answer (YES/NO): NO